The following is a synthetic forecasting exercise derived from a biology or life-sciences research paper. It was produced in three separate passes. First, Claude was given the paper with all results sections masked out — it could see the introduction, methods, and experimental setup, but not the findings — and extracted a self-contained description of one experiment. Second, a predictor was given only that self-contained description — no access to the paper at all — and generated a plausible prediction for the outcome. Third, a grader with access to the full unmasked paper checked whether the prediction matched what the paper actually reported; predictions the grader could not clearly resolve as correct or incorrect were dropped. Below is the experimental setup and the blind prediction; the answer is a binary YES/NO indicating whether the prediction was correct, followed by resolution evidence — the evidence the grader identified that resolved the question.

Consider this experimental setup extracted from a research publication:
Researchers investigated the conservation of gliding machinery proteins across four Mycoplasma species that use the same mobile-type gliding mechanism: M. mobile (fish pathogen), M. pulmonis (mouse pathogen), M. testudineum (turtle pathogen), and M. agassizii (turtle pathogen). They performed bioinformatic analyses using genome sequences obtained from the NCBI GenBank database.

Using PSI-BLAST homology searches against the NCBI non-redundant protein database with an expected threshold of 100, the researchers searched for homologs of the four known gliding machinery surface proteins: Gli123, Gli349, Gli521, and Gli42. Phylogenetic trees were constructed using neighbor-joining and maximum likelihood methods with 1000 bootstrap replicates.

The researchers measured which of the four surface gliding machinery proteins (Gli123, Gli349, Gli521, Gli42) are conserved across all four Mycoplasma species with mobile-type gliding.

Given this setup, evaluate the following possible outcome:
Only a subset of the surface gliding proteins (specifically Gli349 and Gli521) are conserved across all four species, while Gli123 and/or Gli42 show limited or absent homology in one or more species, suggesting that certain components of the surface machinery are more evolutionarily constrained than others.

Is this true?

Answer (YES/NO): NO